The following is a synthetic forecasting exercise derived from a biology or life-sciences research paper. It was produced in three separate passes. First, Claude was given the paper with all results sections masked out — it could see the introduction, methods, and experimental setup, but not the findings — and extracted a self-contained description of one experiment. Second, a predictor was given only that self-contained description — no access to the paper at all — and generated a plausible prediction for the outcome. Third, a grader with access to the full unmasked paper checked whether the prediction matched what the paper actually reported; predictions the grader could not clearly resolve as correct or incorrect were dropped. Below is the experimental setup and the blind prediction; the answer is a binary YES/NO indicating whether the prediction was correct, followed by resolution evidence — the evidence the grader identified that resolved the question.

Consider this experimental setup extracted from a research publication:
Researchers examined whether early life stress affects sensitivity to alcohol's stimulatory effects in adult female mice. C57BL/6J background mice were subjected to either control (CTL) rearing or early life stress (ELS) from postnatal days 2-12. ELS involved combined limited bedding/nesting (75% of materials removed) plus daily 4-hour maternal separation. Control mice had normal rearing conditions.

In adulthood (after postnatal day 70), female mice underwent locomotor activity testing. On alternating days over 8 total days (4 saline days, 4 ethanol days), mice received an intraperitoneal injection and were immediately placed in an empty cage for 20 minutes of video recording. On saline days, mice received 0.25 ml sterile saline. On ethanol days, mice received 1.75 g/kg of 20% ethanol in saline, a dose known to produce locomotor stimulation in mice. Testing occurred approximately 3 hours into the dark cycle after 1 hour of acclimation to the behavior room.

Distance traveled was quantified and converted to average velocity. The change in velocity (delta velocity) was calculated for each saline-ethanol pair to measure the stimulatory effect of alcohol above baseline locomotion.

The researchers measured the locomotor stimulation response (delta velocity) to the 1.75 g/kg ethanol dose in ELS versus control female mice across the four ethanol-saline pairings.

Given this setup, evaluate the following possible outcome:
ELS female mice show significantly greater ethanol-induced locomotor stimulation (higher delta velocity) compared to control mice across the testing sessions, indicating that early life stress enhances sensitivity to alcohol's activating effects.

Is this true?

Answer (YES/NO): YES